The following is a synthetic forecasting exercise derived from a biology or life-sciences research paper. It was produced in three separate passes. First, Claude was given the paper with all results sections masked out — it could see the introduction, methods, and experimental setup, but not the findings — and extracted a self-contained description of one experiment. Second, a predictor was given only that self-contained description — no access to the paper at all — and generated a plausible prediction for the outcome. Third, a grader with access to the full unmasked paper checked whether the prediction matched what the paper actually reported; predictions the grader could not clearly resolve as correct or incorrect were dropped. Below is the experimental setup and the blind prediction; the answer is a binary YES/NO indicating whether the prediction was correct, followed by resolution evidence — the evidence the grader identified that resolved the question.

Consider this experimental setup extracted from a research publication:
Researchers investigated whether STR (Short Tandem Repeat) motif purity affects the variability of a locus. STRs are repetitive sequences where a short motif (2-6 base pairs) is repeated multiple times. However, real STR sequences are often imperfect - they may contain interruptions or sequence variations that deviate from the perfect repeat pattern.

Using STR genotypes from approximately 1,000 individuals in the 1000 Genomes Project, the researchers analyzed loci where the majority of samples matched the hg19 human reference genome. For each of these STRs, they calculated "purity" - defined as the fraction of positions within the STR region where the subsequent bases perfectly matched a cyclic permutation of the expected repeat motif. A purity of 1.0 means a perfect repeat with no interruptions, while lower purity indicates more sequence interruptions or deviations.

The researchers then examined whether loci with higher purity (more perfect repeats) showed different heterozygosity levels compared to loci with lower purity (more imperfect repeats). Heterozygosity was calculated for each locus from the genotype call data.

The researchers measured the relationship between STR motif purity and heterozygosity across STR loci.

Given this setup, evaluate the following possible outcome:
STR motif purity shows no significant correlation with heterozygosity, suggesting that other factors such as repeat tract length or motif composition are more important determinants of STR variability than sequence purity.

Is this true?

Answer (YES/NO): NO